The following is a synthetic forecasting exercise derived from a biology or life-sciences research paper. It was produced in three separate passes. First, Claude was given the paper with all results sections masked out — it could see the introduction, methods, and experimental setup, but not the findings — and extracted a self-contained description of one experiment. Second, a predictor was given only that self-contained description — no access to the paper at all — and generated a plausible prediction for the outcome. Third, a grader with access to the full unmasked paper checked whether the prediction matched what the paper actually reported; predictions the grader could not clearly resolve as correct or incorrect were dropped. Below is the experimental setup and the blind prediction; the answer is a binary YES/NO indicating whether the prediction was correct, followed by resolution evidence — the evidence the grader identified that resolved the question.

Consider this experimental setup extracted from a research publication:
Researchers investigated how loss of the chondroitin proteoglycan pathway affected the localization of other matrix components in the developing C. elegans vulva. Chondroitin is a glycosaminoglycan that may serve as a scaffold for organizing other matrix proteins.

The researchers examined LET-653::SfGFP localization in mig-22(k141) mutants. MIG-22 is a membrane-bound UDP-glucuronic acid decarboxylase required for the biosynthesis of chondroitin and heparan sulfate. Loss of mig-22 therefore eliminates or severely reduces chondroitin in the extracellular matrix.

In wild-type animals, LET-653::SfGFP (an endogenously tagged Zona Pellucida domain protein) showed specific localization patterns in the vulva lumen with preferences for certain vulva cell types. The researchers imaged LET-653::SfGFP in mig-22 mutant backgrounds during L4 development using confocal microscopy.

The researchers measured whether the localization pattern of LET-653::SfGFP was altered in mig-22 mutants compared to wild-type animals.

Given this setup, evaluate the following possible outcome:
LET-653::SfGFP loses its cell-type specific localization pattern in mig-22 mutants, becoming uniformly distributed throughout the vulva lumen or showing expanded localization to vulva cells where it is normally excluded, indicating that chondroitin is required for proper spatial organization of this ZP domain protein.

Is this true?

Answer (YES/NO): NO